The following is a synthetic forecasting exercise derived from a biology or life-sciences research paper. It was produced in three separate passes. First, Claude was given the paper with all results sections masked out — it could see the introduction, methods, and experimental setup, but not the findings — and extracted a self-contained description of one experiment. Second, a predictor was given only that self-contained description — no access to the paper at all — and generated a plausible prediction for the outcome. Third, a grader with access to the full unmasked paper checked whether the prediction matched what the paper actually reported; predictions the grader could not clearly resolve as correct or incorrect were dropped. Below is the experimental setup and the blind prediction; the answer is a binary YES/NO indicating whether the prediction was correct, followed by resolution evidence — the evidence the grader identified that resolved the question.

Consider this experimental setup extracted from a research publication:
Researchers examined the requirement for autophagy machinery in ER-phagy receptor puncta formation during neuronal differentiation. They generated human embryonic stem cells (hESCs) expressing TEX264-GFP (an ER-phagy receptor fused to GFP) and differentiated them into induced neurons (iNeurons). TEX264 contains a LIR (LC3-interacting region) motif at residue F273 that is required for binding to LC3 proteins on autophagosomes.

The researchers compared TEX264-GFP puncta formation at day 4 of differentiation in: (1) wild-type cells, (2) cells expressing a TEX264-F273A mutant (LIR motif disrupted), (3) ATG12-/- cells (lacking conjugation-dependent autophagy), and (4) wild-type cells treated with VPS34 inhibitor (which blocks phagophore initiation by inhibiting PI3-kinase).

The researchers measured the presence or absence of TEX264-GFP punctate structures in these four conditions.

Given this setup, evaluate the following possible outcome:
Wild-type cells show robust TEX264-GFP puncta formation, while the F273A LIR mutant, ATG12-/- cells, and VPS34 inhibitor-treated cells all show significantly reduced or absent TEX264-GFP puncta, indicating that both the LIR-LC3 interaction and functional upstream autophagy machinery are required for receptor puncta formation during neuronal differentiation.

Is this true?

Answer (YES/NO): YES